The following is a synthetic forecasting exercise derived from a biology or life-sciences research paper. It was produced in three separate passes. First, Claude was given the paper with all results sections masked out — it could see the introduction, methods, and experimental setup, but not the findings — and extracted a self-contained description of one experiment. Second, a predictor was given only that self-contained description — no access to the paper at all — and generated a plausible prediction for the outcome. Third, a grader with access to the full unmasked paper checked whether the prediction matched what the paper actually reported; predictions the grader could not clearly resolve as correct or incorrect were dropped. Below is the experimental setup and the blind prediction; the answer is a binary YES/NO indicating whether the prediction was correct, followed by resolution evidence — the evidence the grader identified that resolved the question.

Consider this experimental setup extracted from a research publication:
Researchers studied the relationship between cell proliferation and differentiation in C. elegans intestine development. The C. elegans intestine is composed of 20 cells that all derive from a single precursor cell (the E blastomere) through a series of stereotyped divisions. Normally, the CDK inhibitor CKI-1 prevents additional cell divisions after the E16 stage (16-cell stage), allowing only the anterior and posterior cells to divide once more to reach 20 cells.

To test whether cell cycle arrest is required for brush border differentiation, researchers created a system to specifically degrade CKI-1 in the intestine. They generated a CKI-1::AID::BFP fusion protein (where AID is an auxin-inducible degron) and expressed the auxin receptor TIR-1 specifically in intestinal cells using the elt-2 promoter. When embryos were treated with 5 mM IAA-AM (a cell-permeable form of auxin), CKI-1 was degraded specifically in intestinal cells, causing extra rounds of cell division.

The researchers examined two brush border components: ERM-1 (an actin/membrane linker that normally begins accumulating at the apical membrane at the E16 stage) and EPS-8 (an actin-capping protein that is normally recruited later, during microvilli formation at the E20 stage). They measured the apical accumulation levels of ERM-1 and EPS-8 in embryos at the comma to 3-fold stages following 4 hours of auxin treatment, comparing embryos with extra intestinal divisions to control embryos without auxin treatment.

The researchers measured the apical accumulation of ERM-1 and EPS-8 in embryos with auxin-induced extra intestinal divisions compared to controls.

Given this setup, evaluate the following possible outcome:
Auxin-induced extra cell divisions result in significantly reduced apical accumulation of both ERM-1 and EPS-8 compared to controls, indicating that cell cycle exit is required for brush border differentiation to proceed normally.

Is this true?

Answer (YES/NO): NO